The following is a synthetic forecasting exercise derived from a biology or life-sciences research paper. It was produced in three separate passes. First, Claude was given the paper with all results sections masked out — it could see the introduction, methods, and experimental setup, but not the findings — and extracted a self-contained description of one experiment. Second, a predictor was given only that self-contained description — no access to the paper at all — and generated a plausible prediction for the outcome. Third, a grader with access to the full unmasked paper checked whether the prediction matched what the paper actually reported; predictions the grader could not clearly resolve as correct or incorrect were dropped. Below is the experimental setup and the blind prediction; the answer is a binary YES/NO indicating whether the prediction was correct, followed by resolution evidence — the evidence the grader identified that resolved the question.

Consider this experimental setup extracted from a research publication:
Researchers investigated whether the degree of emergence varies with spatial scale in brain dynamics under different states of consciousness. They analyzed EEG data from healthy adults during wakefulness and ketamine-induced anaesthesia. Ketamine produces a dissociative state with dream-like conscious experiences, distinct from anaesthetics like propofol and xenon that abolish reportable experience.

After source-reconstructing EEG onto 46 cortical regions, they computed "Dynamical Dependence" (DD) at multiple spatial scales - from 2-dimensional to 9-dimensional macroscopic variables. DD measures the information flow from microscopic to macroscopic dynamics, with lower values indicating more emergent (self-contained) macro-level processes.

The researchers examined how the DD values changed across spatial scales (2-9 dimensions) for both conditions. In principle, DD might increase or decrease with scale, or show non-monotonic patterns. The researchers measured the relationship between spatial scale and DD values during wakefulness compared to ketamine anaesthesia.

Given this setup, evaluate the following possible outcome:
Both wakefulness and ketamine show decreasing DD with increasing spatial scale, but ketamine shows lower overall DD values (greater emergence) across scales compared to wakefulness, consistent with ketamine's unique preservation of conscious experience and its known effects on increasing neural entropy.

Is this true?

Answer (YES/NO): NO